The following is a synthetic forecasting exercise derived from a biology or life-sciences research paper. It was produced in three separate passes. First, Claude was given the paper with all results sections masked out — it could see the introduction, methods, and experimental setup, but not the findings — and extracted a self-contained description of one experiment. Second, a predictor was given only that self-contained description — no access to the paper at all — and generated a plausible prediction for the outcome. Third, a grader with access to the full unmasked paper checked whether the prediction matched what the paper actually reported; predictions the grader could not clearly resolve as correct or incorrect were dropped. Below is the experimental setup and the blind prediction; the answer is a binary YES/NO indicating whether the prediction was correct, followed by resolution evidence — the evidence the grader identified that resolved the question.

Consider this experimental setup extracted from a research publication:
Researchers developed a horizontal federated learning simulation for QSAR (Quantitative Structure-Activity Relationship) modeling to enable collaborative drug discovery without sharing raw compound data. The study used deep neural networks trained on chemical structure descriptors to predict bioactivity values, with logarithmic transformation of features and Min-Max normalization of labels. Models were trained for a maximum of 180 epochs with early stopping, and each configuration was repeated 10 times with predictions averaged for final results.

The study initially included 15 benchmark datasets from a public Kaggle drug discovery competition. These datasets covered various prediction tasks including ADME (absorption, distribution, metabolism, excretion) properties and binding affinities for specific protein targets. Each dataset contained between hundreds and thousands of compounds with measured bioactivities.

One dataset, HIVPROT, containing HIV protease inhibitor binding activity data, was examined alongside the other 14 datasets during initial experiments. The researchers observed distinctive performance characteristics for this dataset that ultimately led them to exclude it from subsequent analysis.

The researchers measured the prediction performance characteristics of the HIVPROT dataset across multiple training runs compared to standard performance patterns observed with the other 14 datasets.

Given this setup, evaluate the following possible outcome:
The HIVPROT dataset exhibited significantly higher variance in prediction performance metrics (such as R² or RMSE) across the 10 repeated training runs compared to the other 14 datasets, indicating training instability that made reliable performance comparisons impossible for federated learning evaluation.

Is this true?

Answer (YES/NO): YES